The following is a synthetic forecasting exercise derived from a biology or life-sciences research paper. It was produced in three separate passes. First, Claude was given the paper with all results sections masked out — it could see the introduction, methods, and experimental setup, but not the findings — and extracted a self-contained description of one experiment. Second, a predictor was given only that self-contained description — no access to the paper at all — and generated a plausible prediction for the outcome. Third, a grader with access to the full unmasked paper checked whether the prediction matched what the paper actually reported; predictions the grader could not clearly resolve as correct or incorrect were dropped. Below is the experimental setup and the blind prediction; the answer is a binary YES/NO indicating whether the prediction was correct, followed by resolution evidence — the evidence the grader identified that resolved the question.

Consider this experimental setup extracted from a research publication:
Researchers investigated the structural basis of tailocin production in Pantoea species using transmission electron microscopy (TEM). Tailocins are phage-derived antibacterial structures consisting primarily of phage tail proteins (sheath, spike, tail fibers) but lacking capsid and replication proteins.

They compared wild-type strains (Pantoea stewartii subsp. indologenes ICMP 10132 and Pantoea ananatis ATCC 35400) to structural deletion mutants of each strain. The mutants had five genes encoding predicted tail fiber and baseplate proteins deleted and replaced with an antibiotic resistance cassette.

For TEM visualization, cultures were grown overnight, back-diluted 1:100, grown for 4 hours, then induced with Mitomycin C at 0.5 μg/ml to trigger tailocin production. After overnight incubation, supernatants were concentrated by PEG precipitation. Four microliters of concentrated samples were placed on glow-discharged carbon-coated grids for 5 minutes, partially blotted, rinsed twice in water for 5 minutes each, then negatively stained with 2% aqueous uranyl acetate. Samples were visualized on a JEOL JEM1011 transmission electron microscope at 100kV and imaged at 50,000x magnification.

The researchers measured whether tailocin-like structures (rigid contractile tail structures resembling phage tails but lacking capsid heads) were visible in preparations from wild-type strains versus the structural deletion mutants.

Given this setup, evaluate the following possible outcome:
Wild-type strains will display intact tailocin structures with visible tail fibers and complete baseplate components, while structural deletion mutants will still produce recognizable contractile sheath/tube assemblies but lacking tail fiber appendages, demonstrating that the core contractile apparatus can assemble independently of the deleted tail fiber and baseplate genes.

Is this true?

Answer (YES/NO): NO